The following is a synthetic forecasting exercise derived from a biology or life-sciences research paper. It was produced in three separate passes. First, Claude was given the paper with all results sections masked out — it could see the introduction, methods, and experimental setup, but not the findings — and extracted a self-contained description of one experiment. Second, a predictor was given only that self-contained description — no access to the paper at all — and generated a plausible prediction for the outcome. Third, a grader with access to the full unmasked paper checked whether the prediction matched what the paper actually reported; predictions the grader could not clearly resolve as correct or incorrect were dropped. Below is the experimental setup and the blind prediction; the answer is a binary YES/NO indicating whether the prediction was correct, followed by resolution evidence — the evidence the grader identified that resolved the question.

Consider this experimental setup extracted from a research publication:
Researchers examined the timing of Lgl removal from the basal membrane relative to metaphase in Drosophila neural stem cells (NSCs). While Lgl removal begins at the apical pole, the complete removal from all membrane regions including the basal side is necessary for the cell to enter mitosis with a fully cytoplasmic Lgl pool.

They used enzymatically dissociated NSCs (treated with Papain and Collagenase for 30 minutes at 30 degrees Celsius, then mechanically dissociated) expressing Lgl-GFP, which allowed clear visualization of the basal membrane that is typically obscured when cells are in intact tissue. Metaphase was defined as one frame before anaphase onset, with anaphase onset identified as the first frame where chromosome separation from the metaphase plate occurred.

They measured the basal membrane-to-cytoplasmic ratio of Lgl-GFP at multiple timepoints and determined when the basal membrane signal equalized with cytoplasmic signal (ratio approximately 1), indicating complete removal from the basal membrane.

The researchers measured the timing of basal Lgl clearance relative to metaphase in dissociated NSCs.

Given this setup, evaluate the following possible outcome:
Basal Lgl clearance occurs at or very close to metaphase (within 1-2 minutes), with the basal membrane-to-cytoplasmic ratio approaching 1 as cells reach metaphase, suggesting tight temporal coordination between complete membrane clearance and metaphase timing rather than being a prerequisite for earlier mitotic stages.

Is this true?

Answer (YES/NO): NO